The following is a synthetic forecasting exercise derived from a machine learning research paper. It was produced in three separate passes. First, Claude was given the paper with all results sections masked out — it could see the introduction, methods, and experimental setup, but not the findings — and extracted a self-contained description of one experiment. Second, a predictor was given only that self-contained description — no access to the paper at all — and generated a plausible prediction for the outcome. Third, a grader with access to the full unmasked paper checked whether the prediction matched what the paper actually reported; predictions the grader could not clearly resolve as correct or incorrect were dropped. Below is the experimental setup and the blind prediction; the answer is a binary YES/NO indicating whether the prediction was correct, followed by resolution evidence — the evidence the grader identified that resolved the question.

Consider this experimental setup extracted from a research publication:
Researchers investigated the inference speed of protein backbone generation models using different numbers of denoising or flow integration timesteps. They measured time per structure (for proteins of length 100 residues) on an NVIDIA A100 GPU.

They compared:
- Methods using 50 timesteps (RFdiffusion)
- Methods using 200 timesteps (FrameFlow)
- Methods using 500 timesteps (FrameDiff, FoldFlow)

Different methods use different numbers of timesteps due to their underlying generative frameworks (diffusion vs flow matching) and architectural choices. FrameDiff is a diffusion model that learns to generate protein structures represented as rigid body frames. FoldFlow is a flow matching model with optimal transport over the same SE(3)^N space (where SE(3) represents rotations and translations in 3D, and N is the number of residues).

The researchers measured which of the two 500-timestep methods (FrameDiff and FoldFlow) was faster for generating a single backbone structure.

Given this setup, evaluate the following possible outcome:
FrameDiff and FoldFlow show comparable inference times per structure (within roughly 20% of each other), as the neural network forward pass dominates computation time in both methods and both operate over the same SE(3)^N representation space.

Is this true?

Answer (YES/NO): YES